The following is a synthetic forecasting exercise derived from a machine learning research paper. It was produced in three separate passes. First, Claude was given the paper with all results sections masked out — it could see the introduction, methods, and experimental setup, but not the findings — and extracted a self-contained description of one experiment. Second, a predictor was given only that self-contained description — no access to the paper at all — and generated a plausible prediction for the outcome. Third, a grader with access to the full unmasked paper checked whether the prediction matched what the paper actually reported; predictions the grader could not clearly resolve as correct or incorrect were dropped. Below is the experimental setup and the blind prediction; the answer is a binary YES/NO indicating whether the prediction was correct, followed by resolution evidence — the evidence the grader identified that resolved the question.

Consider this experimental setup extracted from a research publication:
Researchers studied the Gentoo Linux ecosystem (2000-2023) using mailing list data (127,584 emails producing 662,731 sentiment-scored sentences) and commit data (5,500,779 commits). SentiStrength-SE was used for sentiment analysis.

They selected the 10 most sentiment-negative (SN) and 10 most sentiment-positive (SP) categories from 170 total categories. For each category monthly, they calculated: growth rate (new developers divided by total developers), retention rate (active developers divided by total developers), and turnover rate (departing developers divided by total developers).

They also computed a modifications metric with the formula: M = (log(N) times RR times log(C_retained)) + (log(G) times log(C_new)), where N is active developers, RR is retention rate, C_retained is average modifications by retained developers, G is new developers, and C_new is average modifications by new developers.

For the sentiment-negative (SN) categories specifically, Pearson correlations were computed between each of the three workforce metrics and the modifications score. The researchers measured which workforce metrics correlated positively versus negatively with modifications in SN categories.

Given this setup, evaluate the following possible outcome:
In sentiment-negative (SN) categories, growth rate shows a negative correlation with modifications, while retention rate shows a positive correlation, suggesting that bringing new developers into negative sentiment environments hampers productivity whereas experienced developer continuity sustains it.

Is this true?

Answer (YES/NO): YES